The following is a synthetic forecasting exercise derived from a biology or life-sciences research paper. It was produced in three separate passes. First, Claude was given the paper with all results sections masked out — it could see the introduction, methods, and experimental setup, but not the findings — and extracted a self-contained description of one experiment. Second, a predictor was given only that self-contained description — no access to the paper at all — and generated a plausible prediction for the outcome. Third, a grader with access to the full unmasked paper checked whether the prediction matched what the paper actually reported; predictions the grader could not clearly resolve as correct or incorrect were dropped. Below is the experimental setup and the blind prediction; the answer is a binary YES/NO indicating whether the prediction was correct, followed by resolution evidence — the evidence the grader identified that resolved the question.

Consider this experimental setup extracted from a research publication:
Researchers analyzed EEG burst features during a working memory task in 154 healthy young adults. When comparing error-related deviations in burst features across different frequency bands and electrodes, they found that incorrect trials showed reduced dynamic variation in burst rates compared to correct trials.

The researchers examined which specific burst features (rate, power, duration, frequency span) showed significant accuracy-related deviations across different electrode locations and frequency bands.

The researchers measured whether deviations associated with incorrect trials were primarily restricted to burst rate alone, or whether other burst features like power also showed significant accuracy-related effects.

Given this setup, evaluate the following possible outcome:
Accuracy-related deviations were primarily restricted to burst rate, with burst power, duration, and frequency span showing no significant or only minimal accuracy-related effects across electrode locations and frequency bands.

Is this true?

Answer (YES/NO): NO